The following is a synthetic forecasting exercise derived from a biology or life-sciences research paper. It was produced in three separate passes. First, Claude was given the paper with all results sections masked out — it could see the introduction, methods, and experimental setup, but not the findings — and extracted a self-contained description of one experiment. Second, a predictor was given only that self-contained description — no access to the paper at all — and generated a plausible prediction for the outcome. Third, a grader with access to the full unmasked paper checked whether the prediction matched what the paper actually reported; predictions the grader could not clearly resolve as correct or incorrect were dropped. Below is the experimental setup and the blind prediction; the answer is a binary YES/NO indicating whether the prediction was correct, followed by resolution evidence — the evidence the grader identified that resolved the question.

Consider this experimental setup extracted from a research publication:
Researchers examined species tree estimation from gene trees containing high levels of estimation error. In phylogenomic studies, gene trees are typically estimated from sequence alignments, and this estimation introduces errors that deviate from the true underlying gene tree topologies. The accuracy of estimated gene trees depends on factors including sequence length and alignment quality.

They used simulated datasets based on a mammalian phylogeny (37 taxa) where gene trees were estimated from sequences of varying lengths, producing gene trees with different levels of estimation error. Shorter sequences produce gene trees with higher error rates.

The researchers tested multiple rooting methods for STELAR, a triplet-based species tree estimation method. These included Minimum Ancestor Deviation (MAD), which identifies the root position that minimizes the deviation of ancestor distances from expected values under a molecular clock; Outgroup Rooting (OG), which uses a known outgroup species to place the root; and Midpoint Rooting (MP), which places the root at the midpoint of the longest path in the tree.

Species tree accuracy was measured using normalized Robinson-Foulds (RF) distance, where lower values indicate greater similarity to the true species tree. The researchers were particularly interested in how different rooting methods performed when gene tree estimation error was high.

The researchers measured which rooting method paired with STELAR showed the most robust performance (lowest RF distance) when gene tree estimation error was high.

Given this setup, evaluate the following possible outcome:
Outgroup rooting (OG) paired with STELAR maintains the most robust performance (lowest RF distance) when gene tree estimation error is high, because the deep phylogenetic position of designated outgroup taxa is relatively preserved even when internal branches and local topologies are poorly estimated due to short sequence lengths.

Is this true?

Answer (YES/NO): NO